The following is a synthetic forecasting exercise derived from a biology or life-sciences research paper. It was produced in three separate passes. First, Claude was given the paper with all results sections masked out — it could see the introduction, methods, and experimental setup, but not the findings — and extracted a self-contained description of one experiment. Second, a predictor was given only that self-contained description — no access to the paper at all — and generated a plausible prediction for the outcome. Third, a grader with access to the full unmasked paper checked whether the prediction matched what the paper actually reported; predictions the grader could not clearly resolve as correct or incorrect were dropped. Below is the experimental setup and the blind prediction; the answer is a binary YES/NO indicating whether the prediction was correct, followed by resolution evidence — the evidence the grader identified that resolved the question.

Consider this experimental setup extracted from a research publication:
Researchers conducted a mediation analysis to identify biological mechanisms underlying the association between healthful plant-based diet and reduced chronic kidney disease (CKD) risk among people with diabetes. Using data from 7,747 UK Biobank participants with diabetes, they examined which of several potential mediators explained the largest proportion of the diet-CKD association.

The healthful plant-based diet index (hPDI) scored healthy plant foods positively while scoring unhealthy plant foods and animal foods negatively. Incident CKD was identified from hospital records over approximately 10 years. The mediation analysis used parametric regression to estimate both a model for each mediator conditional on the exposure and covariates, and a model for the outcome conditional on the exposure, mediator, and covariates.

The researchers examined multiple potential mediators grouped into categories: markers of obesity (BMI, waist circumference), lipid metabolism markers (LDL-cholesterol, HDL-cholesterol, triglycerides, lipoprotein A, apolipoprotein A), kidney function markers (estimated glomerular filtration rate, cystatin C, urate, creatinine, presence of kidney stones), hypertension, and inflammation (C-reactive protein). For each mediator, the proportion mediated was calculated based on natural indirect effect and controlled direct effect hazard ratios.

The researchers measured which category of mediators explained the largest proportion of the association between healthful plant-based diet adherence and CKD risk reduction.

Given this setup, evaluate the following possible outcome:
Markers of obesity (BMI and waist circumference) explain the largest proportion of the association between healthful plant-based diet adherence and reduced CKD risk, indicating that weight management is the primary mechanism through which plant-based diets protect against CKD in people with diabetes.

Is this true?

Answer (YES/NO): NO